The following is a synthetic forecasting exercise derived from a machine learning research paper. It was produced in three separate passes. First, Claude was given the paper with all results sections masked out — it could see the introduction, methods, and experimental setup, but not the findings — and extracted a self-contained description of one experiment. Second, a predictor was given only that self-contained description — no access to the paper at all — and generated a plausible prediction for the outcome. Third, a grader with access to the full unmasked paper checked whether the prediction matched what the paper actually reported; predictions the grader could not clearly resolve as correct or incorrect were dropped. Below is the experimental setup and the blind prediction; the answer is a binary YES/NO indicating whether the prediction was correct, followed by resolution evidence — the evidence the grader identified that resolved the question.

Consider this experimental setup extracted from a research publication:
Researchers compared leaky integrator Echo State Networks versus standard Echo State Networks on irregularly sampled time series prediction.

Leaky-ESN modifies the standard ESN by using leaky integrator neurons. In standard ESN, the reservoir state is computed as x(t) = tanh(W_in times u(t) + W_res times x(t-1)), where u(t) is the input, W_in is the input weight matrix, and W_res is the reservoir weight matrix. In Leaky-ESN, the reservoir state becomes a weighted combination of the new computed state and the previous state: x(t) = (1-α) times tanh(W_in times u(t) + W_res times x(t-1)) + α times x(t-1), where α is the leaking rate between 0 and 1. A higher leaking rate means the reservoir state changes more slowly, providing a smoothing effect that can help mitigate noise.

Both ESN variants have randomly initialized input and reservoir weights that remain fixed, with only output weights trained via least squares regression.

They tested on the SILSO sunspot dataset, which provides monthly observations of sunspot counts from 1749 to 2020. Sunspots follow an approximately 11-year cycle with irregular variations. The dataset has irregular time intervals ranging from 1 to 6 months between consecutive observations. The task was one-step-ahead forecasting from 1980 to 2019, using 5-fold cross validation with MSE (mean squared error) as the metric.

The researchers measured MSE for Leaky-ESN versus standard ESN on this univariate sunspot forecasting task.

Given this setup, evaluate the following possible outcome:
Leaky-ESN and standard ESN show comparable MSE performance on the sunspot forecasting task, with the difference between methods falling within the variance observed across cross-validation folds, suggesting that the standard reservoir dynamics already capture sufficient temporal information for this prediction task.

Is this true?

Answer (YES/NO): YES